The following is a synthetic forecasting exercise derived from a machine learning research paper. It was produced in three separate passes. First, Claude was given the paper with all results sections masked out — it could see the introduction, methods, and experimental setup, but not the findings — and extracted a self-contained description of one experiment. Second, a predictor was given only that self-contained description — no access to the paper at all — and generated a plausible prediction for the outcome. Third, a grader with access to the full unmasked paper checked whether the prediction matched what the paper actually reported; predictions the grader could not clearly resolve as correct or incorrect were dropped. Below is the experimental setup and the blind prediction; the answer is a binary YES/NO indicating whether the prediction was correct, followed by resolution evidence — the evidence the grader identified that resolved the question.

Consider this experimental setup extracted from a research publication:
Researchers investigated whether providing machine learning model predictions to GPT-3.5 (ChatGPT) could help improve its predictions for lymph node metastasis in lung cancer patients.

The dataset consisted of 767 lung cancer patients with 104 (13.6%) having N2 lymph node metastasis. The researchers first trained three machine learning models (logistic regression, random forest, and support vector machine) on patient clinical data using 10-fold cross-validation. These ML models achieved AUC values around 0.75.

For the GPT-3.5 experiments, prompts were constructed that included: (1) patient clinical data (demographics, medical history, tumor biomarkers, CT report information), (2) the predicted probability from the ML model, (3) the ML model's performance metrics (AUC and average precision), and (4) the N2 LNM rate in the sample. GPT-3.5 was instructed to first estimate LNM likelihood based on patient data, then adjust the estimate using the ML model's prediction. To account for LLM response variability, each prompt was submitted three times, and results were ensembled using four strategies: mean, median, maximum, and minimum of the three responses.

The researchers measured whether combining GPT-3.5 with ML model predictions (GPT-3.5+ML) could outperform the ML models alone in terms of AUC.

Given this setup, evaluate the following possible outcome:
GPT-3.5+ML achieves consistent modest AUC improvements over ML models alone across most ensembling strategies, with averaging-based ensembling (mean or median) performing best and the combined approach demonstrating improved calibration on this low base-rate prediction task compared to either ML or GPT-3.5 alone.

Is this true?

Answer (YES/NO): NO